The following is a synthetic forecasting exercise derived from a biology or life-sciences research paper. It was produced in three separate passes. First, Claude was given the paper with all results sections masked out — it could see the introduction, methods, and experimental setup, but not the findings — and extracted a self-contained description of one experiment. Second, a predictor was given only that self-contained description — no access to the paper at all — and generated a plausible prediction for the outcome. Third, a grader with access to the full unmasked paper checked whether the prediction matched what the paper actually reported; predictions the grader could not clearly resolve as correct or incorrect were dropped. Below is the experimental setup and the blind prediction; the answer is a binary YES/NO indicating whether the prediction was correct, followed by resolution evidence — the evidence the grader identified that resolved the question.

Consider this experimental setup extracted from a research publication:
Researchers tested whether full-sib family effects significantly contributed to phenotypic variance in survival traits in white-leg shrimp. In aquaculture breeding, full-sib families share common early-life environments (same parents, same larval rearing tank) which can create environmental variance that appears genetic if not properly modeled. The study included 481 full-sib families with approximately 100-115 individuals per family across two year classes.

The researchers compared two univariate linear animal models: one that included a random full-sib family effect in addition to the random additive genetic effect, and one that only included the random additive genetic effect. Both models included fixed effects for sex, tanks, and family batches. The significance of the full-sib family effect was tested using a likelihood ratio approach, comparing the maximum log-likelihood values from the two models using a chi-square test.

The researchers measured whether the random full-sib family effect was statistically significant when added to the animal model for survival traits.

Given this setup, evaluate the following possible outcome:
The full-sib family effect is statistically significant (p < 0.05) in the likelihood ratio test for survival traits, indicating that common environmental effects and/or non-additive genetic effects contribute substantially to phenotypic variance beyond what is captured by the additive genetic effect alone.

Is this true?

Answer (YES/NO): NO